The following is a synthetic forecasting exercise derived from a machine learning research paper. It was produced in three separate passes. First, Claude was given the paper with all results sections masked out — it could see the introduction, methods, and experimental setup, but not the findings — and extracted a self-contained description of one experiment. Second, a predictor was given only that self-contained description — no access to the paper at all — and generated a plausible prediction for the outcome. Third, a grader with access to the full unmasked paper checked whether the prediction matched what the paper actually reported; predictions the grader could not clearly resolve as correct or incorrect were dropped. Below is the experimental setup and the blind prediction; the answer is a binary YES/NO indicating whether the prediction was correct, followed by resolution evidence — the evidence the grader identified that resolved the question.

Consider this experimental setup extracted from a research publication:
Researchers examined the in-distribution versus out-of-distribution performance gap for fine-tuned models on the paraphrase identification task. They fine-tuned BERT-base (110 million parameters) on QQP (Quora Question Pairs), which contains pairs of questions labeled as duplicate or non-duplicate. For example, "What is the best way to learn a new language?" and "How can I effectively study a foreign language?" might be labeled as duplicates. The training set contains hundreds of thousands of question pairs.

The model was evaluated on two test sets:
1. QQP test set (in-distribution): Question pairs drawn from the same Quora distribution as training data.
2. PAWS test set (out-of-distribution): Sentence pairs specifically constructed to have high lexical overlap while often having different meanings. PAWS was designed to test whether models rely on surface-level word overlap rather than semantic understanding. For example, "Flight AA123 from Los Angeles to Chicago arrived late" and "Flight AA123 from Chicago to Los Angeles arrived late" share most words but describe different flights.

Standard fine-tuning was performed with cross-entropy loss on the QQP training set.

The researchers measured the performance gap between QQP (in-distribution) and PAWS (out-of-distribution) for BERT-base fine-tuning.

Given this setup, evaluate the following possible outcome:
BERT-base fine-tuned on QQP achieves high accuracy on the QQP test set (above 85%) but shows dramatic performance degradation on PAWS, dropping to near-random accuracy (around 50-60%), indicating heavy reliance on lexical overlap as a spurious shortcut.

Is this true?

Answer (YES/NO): NO